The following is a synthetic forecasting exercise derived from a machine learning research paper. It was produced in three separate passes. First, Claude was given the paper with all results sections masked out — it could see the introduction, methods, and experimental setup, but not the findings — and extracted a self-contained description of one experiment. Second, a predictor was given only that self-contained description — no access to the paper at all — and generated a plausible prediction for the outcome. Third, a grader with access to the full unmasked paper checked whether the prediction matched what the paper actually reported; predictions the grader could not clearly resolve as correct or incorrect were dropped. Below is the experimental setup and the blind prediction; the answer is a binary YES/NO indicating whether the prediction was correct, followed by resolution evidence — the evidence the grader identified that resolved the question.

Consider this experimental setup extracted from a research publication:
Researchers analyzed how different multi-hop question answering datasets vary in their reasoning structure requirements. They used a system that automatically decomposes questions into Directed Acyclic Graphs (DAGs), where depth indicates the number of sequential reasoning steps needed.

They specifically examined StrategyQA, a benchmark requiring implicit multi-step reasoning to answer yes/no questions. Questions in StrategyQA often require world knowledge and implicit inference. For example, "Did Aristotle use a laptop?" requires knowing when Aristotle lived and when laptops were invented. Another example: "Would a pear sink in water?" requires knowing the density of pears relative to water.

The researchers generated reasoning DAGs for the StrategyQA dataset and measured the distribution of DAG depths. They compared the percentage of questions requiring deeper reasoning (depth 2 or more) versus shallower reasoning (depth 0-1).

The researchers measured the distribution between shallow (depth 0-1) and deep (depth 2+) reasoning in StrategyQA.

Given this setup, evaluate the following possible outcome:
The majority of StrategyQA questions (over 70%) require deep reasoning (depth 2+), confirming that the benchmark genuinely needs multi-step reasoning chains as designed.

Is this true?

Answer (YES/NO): NO